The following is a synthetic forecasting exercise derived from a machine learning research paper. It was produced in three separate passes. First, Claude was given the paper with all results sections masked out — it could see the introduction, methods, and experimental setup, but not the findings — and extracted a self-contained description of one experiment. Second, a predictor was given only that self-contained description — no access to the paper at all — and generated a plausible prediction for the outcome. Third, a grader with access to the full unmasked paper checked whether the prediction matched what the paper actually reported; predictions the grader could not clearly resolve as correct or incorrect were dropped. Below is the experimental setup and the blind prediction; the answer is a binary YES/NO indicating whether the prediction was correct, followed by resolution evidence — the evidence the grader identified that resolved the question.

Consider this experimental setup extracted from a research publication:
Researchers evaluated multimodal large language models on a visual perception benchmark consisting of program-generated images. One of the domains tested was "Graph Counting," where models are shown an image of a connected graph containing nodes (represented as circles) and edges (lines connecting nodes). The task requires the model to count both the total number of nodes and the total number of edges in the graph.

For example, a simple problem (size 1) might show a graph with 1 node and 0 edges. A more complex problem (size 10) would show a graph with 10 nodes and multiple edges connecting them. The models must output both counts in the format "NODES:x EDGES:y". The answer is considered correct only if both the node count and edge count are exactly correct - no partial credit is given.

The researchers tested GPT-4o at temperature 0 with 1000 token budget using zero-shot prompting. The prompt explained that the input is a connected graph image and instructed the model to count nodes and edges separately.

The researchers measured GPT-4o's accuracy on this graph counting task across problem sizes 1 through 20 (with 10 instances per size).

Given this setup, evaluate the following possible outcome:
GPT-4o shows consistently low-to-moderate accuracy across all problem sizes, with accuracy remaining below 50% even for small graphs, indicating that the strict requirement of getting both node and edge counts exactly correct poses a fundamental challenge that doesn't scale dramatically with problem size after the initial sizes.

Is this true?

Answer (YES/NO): NO